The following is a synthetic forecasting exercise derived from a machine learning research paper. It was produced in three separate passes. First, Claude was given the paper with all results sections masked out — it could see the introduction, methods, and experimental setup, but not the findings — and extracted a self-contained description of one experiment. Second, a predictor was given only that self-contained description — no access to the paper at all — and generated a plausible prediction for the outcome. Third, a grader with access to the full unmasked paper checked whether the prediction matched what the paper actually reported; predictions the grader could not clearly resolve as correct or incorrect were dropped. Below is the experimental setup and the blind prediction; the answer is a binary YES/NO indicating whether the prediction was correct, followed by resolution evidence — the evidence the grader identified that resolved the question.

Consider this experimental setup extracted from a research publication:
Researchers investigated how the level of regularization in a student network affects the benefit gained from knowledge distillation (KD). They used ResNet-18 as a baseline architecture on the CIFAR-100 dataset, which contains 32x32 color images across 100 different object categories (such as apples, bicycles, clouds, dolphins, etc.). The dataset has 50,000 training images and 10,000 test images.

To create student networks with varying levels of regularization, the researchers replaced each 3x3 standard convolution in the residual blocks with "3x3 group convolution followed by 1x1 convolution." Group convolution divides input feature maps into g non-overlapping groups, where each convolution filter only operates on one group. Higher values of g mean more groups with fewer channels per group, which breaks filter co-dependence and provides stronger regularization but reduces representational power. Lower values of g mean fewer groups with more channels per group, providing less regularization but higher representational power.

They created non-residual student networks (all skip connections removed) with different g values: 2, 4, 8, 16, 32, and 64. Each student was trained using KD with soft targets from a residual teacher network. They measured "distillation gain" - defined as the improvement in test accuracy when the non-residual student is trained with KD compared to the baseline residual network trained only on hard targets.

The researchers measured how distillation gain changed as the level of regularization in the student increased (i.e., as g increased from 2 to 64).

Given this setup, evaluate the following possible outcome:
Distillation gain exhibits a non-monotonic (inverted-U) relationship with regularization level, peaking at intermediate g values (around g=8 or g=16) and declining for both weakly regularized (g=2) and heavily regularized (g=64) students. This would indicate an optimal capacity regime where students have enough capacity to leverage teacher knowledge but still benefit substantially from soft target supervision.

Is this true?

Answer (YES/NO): NO